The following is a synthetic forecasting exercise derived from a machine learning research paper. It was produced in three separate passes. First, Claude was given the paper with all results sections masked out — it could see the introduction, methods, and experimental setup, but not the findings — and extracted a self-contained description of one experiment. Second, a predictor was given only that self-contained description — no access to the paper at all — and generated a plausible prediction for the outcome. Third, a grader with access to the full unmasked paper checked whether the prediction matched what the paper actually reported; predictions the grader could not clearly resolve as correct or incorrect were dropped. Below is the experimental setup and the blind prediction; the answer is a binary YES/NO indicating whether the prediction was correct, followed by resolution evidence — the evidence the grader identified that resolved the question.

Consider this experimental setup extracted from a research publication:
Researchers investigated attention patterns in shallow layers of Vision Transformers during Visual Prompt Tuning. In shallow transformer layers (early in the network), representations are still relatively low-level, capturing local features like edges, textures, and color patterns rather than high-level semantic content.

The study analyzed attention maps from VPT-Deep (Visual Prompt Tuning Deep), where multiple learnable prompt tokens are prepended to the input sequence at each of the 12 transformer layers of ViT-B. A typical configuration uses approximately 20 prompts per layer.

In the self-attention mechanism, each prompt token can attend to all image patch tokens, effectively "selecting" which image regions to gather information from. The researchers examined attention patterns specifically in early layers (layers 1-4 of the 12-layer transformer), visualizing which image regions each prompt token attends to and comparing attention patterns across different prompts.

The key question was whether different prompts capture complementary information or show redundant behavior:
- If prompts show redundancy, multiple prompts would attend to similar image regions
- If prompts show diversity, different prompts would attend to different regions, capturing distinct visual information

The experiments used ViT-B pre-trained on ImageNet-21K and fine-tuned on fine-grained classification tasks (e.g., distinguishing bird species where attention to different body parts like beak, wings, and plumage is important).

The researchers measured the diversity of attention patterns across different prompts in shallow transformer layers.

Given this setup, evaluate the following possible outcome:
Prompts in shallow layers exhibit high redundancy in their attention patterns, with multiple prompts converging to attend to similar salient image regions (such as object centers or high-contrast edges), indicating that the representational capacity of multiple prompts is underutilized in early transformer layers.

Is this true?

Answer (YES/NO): NO